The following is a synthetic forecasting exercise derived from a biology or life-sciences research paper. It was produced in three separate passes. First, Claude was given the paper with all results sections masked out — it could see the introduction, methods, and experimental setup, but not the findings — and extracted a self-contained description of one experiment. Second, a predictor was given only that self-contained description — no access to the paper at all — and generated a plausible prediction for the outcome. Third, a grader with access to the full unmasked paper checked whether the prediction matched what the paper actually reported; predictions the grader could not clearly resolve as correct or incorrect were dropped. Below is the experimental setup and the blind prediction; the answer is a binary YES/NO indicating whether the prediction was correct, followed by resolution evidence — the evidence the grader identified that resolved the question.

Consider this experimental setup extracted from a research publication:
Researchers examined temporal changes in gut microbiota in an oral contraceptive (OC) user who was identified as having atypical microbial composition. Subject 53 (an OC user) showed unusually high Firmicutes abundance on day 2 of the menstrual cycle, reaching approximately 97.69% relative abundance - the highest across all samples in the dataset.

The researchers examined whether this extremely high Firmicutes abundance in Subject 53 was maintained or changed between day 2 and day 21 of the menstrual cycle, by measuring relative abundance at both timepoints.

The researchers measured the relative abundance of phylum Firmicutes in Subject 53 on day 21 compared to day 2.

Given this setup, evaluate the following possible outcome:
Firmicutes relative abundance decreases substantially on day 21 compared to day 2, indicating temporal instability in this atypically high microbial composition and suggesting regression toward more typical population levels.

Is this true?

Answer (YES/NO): YES